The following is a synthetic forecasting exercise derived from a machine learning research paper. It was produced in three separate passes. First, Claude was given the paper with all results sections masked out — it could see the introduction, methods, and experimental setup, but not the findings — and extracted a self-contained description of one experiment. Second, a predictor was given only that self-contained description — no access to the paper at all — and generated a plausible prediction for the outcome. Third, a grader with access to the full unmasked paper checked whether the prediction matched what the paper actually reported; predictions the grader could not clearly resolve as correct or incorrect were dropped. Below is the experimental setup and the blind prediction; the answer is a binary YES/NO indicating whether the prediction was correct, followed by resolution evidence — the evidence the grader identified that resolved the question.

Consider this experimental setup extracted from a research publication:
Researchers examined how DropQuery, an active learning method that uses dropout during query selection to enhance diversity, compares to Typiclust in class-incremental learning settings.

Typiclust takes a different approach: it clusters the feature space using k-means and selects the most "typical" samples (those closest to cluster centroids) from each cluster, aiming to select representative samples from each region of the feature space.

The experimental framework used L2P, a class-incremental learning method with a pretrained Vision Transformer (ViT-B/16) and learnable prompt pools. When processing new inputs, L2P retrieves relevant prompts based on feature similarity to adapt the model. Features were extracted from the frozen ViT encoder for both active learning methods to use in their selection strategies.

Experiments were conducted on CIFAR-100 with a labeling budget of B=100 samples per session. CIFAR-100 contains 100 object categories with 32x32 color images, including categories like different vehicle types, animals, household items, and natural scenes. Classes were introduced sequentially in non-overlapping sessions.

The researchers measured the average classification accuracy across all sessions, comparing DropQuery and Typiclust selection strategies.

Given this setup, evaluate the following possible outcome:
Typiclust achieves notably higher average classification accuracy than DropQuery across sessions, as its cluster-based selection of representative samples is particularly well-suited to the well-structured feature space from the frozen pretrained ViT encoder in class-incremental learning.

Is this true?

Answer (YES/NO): NO